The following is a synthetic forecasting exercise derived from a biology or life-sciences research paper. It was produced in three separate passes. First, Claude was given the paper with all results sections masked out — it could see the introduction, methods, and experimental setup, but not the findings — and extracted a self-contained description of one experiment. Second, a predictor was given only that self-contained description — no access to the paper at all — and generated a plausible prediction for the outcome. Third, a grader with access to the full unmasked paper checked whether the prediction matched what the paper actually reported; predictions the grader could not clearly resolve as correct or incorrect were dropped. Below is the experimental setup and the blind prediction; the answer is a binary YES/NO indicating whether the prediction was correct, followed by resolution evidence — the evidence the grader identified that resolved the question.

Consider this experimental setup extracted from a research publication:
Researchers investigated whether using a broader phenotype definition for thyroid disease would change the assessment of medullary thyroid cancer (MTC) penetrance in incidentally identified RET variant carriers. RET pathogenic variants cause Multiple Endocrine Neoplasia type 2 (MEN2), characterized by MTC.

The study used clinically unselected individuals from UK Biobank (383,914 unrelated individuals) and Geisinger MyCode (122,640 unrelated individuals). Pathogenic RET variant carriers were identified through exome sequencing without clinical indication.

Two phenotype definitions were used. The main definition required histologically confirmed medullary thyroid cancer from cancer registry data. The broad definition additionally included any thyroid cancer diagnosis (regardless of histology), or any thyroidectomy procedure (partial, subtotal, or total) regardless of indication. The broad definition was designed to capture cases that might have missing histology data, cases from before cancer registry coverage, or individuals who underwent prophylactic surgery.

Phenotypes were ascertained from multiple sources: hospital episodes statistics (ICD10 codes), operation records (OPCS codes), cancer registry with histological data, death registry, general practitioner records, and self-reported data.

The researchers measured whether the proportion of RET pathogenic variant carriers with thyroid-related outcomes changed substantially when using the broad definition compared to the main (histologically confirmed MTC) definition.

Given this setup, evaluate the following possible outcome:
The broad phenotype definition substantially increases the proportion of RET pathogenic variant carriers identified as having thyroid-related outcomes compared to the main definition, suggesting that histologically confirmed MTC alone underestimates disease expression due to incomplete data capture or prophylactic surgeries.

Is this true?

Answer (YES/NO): NO